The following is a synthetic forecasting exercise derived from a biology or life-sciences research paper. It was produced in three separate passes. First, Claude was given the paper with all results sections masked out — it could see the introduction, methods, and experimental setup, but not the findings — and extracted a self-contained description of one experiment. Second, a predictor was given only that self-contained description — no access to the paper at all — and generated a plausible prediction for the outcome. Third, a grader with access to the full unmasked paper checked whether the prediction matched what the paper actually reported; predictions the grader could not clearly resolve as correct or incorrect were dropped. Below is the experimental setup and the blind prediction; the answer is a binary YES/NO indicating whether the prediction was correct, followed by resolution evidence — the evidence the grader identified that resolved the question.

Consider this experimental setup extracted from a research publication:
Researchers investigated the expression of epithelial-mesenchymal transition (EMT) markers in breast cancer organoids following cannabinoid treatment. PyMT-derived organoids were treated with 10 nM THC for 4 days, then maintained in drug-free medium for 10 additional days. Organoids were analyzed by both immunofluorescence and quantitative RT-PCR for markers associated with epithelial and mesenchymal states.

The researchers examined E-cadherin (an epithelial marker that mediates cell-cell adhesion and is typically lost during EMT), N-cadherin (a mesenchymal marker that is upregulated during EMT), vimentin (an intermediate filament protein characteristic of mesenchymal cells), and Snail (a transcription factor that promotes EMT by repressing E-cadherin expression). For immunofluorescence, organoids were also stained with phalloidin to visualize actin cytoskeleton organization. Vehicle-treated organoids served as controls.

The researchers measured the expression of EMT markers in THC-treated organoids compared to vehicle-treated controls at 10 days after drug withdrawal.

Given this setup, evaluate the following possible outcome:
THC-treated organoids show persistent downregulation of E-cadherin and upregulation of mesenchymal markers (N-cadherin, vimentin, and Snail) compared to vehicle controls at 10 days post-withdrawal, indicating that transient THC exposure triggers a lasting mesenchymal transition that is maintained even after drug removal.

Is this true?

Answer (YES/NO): NO